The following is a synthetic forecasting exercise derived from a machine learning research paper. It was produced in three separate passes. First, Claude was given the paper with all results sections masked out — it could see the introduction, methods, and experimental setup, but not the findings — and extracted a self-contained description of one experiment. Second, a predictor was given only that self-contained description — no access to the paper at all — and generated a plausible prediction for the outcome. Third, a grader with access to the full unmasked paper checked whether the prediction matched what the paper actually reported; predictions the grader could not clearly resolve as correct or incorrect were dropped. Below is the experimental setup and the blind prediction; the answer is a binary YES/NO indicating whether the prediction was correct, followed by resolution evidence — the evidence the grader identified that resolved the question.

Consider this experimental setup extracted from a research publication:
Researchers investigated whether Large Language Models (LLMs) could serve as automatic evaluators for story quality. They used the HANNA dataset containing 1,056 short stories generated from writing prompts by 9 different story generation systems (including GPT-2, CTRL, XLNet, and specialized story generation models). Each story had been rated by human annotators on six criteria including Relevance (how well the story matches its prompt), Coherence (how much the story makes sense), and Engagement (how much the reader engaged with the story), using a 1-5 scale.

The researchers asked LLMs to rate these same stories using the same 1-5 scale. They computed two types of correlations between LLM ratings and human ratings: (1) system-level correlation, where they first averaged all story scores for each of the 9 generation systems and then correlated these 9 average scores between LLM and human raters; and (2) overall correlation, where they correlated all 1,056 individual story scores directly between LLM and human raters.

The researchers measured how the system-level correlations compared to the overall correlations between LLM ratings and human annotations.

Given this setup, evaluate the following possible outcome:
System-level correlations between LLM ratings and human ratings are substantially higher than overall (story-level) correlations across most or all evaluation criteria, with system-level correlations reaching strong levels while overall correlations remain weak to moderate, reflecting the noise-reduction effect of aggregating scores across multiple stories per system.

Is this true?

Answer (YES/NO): YES